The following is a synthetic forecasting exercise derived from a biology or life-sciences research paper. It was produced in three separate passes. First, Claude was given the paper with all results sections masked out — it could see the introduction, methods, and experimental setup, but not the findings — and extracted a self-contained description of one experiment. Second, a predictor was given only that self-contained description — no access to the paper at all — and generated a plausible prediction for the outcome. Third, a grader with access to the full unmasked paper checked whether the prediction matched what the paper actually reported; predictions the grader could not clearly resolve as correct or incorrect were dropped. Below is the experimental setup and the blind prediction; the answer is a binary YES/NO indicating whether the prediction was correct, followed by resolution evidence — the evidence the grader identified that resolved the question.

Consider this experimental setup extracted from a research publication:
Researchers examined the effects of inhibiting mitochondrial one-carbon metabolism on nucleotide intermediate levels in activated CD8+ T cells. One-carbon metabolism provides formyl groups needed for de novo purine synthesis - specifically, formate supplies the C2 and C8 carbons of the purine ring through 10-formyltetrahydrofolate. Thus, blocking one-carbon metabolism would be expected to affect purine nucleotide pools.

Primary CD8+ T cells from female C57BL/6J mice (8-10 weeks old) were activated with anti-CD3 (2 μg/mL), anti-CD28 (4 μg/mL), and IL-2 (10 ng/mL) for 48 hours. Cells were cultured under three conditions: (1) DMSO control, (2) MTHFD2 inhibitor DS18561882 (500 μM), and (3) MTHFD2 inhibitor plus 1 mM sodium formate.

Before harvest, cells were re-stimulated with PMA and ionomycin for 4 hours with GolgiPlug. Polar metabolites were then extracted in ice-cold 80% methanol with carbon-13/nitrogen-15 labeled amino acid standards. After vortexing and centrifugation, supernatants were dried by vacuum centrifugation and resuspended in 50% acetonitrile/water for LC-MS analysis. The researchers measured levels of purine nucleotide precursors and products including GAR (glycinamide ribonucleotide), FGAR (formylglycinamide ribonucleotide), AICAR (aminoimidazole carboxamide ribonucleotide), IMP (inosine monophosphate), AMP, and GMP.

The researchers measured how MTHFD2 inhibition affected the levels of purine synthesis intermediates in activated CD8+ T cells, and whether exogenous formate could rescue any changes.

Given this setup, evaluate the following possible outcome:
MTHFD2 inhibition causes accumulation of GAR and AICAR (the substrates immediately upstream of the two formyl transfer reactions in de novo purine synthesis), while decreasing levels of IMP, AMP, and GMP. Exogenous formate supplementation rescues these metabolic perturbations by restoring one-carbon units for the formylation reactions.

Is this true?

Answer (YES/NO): NO